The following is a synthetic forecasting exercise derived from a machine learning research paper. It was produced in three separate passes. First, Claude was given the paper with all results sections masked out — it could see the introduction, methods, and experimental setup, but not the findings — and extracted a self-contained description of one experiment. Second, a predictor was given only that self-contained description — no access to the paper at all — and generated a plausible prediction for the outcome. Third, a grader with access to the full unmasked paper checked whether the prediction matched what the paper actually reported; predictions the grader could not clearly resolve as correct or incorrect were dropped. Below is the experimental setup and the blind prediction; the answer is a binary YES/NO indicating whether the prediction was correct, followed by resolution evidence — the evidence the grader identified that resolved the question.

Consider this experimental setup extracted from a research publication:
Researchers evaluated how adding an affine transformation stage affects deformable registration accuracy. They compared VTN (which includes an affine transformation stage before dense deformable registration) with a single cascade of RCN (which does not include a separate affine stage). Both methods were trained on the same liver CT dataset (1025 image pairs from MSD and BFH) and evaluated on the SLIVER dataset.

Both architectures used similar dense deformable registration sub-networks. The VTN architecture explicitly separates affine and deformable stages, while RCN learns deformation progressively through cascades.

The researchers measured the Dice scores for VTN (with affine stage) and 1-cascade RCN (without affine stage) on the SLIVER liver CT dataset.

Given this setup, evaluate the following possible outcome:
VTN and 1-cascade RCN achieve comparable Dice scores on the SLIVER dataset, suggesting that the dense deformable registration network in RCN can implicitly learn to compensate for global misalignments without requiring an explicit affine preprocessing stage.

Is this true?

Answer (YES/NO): NO